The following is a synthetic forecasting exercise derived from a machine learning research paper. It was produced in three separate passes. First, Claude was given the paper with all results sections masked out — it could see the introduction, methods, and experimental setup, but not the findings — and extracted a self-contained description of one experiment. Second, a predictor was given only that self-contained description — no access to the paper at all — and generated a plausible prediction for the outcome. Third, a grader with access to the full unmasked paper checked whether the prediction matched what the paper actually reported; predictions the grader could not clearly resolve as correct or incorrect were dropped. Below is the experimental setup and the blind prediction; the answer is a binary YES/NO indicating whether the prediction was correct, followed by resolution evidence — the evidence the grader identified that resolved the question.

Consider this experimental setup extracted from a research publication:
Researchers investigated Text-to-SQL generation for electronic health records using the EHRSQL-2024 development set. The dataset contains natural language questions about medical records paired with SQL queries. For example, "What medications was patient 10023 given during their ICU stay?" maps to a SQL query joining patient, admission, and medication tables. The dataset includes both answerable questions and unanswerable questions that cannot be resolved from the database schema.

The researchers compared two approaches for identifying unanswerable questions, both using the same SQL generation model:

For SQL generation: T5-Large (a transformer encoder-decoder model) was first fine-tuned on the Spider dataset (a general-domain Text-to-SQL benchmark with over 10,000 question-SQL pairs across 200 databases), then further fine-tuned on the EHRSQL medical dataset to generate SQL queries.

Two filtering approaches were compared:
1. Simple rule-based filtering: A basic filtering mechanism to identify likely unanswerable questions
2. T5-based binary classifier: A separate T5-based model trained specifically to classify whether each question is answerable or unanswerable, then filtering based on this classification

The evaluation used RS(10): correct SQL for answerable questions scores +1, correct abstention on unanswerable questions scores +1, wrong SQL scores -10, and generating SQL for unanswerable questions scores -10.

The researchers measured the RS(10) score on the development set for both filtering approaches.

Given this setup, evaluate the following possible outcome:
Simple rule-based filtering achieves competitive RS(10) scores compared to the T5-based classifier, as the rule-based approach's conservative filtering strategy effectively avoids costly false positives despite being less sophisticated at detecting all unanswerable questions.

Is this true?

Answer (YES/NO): NO